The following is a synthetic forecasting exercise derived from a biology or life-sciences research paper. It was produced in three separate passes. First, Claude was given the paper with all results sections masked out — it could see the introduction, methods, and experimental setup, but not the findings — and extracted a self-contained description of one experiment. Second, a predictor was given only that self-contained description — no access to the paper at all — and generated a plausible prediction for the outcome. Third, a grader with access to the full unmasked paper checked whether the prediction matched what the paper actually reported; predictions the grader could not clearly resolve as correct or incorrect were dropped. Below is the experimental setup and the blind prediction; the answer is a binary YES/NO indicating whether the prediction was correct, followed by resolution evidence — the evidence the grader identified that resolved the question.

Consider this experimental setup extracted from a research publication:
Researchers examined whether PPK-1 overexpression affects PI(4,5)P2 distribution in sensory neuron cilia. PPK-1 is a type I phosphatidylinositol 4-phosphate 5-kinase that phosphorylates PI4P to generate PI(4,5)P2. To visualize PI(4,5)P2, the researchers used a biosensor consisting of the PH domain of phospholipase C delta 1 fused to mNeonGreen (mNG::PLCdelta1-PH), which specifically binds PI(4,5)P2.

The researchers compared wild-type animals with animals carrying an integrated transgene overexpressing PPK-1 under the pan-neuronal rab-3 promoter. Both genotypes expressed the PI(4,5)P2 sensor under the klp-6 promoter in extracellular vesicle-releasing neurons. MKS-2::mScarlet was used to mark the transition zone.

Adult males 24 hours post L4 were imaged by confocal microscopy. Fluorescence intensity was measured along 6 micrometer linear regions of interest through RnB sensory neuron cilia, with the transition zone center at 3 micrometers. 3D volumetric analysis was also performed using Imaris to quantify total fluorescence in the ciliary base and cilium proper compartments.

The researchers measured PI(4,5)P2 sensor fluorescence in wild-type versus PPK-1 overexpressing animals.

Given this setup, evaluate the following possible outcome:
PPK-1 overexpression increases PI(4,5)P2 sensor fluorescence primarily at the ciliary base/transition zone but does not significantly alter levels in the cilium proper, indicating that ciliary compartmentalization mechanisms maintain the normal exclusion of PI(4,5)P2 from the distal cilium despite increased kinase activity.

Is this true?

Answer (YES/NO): YES